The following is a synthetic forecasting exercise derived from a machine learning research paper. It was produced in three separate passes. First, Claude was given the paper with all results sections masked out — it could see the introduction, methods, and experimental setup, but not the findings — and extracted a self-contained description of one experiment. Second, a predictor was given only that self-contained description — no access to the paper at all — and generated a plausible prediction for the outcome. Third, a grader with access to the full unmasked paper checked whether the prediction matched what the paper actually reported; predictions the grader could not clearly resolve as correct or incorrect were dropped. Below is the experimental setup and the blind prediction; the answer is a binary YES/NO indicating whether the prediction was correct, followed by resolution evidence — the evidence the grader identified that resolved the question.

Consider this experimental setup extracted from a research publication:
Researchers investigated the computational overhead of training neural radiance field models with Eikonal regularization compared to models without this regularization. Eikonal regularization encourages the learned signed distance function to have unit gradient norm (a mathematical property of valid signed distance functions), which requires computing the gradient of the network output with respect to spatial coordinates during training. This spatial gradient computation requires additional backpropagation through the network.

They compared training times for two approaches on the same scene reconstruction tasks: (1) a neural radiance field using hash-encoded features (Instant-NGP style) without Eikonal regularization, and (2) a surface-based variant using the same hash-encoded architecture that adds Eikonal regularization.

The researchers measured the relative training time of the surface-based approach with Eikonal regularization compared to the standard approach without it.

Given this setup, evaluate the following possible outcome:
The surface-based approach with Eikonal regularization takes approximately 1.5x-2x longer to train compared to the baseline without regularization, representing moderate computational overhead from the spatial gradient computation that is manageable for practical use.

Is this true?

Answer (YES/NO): YES